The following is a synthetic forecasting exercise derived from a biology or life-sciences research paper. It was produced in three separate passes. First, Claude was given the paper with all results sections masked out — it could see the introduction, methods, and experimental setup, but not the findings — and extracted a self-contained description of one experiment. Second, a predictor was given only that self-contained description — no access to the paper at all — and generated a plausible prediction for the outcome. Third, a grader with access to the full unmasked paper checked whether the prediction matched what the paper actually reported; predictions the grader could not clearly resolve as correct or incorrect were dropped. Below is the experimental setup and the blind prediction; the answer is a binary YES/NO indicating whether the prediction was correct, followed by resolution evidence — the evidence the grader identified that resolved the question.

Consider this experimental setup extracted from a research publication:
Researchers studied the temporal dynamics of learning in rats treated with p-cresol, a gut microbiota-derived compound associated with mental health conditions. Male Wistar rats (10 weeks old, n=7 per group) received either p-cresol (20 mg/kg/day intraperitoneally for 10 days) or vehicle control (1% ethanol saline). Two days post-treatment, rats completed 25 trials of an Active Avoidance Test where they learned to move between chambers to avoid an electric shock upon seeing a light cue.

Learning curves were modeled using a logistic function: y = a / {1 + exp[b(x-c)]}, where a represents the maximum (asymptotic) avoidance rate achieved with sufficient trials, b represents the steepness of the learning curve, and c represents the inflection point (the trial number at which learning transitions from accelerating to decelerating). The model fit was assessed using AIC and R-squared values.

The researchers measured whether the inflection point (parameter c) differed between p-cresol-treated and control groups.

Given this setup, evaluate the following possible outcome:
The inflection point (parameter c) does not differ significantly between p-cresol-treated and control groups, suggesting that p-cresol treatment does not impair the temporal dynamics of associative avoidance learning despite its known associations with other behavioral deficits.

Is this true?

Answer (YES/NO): YES